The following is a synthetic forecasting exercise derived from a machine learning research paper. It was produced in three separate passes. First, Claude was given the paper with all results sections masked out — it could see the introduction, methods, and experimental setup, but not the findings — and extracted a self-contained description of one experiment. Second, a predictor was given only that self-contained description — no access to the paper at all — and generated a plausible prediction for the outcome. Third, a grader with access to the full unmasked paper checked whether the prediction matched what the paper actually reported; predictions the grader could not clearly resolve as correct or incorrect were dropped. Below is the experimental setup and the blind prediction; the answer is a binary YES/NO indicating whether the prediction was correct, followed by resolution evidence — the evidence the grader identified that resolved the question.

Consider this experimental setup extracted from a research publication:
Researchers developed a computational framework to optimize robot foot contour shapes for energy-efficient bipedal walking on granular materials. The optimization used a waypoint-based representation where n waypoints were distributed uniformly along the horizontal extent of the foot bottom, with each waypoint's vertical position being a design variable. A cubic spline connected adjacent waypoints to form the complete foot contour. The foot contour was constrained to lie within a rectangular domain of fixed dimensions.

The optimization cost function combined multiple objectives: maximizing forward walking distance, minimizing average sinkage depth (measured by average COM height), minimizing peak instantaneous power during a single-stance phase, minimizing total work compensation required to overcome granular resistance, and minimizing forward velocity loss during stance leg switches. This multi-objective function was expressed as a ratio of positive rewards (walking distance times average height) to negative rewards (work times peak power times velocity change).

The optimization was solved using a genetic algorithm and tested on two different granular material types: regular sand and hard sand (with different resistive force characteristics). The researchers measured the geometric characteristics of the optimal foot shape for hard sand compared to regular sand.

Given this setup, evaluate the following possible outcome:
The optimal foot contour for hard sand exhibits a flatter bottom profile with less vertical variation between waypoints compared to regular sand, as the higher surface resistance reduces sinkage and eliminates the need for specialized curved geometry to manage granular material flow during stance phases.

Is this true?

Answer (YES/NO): NO